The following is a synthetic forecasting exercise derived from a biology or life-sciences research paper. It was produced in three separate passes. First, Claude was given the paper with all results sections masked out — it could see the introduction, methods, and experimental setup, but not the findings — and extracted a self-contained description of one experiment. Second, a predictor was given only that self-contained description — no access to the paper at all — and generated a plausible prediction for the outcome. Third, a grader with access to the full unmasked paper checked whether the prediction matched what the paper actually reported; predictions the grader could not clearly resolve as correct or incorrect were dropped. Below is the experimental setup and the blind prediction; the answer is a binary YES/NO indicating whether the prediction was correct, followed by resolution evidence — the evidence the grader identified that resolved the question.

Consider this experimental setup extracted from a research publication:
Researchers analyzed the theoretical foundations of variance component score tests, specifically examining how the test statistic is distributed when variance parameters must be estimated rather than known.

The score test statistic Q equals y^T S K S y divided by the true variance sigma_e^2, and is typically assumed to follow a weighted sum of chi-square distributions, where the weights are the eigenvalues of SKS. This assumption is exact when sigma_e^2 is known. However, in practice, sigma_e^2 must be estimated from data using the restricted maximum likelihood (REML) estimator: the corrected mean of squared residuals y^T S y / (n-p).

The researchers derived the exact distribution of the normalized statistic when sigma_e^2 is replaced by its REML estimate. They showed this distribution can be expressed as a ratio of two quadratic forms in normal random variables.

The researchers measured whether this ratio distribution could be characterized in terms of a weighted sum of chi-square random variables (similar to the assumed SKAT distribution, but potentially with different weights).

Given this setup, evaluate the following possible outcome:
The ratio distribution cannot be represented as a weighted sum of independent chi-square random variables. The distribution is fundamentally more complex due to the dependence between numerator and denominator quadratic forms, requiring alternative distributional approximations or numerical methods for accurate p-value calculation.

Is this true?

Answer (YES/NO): YES